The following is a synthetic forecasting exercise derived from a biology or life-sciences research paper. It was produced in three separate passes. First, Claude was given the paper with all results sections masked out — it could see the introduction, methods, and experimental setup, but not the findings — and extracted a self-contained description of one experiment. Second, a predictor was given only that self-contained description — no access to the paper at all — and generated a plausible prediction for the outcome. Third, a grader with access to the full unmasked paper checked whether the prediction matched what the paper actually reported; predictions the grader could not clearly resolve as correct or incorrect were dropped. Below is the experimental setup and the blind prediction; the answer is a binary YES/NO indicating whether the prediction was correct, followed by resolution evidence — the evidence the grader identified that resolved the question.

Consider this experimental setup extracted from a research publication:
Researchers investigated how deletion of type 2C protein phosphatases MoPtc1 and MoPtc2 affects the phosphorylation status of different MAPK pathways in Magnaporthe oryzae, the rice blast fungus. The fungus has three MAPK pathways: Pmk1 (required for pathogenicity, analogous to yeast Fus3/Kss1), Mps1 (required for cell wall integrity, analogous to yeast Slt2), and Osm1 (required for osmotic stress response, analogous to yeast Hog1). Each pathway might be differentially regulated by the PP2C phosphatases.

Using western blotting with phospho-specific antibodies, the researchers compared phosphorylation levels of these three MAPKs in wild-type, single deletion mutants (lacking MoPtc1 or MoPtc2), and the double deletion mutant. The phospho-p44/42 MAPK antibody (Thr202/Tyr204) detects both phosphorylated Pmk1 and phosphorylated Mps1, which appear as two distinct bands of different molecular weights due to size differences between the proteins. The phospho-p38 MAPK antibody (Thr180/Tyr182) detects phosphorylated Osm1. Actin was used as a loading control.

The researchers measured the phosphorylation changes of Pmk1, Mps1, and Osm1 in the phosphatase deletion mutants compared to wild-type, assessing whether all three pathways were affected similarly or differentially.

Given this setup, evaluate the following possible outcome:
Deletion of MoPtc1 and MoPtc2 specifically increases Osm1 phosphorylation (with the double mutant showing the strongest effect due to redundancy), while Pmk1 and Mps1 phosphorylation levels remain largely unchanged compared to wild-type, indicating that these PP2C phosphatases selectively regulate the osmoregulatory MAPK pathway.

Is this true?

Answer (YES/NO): NO